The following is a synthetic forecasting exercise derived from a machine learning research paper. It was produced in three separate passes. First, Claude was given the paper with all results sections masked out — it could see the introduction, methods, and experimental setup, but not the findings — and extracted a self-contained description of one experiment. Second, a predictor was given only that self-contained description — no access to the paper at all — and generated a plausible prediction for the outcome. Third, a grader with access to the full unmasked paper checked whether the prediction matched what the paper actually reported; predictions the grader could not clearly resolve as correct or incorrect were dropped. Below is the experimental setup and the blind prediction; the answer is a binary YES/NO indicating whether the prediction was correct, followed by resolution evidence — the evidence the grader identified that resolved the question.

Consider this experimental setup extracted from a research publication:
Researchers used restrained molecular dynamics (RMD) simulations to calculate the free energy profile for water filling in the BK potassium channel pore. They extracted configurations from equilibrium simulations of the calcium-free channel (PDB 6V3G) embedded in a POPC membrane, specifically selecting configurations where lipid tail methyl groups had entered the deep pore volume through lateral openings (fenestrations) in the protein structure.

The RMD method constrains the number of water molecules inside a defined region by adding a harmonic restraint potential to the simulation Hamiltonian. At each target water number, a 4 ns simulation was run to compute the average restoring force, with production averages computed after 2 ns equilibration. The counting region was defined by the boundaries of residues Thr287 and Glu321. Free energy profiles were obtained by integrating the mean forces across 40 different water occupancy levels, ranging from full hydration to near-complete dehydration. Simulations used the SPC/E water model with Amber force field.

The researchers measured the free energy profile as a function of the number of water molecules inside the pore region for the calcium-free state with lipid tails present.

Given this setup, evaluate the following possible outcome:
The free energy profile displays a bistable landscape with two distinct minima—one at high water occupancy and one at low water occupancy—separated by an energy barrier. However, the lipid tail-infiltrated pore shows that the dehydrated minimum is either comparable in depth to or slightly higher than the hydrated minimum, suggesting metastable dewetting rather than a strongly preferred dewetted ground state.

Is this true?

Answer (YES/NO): NO